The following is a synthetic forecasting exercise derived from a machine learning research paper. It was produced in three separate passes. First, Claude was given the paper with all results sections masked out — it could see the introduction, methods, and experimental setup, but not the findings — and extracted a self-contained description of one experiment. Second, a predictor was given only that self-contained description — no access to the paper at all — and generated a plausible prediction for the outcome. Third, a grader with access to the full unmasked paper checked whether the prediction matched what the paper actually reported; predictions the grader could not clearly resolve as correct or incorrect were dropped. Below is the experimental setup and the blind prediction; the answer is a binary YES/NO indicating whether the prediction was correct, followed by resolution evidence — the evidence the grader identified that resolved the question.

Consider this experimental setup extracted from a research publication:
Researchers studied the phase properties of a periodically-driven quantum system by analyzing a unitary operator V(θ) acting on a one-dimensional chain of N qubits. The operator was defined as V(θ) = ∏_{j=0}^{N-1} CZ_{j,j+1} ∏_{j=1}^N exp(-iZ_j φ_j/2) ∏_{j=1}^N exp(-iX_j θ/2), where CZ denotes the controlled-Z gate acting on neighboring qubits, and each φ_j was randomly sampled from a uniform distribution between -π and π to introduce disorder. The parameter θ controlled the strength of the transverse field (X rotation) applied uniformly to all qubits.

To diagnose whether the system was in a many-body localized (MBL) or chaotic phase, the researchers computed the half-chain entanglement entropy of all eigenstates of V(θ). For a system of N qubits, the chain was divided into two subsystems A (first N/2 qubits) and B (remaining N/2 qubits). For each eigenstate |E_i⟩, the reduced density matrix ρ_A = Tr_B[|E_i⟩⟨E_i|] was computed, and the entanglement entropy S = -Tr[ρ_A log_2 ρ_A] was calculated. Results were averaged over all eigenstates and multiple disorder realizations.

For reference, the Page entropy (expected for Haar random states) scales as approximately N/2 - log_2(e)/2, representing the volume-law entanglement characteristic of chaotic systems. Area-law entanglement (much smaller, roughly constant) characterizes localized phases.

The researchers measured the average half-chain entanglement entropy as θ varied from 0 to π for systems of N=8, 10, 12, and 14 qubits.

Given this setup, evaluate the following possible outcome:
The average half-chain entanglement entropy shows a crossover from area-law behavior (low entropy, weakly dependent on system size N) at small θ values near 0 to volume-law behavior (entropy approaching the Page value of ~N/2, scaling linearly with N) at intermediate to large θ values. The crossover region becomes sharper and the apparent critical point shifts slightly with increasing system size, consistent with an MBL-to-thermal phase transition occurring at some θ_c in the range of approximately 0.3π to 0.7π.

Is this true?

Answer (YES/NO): NO